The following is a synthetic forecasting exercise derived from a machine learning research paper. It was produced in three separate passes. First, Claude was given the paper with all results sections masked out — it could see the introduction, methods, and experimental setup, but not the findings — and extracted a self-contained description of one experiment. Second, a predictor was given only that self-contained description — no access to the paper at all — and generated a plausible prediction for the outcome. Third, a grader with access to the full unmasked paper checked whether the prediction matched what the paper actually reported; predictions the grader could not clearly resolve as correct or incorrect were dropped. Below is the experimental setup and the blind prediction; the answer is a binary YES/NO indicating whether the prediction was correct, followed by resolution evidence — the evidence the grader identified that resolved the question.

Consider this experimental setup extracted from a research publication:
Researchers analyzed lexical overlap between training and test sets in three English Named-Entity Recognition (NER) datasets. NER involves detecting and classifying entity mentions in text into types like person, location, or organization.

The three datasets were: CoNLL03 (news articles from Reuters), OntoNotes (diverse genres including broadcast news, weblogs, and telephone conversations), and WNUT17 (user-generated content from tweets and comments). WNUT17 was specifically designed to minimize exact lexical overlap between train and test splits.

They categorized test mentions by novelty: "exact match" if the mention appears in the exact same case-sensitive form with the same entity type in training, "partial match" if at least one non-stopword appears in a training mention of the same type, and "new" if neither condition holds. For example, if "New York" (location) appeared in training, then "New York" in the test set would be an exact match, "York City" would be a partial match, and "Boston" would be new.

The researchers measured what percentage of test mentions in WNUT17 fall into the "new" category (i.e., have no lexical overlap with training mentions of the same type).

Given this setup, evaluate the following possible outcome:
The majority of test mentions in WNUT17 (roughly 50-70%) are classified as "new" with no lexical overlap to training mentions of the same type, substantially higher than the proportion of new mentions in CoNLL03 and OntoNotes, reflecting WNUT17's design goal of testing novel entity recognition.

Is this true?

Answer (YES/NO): NO